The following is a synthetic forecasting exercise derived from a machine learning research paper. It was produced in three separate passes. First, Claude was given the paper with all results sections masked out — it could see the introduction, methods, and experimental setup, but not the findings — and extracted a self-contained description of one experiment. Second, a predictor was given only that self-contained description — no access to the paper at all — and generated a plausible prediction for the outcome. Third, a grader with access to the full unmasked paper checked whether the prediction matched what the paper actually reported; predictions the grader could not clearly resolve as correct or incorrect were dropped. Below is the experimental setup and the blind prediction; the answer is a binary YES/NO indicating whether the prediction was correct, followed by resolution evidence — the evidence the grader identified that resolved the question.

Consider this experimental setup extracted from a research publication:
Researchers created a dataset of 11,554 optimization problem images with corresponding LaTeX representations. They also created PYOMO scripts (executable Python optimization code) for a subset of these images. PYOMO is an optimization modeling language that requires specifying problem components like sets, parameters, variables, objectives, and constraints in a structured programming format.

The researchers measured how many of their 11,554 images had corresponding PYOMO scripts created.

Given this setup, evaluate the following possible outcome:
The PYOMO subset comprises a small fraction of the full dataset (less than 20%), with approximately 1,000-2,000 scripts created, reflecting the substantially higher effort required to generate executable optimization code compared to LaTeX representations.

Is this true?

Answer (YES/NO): YES